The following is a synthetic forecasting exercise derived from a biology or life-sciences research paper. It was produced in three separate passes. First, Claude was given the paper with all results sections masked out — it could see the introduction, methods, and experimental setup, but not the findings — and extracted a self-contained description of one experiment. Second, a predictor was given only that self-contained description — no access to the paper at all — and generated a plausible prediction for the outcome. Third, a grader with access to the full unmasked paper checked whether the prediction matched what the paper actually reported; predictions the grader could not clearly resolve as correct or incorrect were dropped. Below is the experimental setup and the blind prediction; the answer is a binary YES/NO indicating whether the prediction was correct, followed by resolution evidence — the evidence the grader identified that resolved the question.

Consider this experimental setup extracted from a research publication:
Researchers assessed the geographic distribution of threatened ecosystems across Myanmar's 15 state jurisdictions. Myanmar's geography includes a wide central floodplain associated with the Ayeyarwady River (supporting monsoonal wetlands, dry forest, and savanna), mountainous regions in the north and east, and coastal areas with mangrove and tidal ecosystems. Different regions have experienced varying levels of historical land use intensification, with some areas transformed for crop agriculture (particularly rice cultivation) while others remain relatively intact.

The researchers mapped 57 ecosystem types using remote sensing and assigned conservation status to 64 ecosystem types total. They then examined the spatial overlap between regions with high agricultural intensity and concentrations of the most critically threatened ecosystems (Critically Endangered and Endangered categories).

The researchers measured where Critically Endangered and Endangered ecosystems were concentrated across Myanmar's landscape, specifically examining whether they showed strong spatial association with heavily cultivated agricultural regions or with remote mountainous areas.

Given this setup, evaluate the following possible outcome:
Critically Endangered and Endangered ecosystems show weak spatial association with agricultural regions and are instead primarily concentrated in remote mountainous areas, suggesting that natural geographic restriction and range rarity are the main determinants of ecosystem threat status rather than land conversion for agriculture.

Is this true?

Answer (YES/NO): NO